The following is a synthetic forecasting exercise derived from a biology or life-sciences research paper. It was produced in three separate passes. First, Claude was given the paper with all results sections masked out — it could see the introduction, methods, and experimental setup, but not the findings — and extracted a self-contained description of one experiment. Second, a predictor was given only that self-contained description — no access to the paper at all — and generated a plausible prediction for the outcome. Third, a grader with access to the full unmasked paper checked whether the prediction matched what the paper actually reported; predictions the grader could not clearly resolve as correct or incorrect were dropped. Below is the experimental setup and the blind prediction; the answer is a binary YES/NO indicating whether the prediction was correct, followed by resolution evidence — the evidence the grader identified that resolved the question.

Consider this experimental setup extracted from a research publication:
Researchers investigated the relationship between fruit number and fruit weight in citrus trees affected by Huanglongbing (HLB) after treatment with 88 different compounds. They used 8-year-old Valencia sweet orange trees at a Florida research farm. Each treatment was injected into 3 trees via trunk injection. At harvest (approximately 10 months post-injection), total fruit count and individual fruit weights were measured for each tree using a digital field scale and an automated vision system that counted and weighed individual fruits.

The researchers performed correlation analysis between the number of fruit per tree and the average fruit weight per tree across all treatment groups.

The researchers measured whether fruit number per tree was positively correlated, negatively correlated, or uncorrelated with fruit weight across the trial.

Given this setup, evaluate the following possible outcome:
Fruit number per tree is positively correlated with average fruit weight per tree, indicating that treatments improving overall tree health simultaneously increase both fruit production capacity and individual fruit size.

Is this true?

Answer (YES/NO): NO